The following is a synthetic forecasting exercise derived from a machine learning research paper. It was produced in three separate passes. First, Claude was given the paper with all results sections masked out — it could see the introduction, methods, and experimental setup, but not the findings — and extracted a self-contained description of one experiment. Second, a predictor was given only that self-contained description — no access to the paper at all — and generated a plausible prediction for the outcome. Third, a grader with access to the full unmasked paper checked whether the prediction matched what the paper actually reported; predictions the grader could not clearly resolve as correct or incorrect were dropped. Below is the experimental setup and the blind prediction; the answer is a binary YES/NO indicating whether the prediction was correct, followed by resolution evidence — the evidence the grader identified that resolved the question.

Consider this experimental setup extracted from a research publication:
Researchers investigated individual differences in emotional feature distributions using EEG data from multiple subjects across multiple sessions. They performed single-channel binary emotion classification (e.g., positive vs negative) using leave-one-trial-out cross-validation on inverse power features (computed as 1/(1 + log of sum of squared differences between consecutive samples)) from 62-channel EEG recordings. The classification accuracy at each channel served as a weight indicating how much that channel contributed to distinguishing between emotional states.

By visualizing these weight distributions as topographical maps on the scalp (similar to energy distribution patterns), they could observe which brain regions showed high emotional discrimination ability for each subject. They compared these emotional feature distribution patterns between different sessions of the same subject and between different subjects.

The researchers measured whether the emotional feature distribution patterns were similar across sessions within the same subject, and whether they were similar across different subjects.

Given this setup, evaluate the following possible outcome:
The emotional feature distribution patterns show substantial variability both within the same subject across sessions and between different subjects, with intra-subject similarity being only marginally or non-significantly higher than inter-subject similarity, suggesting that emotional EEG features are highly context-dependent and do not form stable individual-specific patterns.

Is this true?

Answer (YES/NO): NO